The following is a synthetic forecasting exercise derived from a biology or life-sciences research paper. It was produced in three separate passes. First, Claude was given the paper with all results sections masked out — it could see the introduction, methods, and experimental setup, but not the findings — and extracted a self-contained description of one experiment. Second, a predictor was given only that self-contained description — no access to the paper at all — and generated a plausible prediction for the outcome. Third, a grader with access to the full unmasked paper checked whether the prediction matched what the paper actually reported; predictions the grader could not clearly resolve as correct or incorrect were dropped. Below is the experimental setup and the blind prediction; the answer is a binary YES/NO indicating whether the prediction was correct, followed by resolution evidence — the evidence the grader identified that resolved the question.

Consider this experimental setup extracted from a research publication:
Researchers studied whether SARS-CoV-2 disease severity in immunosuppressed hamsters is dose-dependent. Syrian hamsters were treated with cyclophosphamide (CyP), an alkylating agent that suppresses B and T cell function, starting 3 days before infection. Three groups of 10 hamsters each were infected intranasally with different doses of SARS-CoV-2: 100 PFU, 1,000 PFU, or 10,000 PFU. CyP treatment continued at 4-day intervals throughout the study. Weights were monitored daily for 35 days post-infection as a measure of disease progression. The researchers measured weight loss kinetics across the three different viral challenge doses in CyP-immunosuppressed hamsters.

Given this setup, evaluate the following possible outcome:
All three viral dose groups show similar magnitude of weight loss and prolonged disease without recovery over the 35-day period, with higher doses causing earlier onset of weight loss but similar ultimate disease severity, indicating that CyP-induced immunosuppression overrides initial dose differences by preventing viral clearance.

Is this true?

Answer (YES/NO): NO